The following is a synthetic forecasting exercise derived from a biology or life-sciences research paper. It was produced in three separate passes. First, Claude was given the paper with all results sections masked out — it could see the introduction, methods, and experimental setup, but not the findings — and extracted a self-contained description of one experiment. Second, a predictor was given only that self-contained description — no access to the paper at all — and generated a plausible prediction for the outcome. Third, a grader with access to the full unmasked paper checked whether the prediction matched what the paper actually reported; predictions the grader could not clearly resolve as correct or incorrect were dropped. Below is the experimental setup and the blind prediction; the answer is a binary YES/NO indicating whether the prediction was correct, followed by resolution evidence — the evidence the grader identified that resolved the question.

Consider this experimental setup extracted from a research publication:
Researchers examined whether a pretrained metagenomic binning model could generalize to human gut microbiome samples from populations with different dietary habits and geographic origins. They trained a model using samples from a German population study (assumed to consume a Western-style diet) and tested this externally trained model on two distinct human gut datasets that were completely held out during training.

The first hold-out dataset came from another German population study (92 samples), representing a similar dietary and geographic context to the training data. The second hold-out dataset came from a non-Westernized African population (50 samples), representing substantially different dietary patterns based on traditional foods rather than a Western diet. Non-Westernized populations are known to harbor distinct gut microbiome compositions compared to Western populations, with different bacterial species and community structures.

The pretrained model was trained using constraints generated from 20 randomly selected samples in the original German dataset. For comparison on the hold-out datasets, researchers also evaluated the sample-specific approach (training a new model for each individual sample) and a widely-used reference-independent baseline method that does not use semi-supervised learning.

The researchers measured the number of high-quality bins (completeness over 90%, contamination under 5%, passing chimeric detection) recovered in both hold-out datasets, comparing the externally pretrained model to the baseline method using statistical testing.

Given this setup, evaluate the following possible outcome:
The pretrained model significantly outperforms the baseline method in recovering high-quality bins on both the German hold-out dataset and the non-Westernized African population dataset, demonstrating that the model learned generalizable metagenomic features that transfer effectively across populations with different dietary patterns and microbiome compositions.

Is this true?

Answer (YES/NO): YES